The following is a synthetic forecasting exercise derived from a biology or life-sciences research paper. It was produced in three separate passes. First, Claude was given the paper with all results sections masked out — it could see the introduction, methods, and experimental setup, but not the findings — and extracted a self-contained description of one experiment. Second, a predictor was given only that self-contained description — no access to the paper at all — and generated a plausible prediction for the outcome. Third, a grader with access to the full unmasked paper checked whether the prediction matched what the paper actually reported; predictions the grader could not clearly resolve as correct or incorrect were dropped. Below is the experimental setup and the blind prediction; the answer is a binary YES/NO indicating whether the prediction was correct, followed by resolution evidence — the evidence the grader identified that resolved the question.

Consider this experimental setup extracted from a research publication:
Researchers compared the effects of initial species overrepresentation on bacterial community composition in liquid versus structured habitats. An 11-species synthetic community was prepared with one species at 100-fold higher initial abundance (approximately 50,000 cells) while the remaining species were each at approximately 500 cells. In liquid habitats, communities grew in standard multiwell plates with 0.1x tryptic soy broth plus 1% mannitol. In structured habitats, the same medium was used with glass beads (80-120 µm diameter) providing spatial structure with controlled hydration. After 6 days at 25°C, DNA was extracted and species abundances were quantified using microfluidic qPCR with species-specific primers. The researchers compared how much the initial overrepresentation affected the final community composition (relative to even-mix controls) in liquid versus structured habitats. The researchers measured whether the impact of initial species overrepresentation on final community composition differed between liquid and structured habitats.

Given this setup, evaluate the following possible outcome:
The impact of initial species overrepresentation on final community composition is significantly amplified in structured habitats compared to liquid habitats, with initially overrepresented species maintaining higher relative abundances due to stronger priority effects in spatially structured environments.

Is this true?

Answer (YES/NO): NO